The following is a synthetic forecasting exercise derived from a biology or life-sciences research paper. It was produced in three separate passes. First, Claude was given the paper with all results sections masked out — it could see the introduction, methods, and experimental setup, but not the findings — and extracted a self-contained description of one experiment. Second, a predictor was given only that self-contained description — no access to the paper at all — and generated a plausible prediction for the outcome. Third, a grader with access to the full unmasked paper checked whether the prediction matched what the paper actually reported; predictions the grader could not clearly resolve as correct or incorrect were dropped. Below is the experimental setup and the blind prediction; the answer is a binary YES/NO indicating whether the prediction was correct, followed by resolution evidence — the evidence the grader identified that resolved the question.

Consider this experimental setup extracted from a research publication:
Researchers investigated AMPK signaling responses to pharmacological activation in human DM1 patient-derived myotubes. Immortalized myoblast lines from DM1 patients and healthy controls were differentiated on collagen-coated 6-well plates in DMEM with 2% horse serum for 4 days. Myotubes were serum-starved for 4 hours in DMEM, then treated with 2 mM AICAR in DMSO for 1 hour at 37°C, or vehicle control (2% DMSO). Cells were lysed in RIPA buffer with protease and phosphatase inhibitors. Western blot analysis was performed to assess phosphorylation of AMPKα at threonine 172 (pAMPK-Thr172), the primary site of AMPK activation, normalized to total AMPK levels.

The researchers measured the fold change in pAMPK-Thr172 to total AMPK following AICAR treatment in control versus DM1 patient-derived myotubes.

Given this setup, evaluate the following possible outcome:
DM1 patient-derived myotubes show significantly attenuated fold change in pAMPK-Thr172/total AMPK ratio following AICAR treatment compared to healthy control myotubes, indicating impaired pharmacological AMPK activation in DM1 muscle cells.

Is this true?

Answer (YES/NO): NO